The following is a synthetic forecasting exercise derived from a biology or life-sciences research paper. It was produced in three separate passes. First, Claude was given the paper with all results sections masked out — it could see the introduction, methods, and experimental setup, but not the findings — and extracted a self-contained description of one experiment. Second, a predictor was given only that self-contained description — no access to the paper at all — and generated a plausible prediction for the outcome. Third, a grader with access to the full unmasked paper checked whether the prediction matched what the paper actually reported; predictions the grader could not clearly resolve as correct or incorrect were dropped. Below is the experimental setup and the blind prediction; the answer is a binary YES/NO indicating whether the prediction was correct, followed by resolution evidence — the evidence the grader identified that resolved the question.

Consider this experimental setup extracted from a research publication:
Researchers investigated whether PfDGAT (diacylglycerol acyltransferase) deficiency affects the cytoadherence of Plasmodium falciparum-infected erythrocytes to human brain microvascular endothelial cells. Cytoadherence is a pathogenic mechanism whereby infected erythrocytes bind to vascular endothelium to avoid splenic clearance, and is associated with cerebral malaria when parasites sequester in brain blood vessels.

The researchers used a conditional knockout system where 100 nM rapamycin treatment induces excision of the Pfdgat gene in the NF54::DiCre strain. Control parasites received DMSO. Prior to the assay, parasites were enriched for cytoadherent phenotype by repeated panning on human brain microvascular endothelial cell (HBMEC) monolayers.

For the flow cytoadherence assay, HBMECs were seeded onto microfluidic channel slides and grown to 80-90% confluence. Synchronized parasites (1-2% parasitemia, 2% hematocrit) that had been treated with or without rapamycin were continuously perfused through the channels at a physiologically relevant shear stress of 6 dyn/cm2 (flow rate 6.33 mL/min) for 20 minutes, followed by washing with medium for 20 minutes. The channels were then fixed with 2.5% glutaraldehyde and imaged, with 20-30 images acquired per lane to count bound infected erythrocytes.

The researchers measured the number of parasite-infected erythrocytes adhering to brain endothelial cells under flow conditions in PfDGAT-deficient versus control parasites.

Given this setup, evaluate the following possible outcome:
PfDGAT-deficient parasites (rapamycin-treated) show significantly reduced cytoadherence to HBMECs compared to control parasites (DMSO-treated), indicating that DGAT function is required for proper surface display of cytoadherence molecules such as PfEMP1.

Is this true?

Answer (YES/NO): YES